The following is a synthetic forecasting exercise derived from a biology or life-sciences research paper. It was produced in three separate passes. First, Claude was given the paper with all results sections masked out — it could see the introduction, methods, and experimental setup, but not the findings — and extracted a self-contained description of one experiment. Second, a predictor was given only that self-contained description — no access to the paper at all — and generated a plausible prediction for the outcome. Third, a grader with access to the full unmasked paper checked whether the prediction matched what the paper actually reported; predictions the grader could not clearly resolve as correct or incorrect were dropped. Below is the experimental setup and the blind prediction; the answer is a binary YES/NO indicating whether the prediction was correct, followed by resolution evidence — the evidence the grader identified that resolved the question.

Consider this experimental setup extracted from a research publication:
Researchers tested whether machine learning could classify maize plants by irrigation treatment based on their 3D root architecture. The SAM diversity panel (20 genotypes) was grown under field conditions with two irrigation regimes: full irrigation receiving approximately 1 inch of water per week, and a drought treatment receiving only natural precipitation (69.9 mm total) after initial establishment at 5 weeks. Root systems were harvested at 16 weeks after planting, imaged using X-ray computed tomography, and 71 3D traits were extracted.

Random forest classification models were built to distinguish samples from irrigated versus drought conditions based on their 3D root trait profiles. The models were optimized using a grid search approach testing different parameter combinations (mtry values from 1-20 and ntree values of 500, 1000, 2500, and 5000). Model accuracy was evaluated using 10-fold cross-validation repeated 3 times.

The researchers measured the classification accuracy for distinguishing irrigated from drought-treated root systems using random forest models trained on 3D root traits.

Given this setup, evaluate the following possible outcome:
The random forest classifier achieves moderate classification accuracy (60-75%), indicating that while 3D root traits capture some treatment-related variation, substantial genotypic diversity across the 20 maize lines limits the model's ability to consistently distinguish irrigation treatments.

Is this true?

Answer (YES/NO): NO